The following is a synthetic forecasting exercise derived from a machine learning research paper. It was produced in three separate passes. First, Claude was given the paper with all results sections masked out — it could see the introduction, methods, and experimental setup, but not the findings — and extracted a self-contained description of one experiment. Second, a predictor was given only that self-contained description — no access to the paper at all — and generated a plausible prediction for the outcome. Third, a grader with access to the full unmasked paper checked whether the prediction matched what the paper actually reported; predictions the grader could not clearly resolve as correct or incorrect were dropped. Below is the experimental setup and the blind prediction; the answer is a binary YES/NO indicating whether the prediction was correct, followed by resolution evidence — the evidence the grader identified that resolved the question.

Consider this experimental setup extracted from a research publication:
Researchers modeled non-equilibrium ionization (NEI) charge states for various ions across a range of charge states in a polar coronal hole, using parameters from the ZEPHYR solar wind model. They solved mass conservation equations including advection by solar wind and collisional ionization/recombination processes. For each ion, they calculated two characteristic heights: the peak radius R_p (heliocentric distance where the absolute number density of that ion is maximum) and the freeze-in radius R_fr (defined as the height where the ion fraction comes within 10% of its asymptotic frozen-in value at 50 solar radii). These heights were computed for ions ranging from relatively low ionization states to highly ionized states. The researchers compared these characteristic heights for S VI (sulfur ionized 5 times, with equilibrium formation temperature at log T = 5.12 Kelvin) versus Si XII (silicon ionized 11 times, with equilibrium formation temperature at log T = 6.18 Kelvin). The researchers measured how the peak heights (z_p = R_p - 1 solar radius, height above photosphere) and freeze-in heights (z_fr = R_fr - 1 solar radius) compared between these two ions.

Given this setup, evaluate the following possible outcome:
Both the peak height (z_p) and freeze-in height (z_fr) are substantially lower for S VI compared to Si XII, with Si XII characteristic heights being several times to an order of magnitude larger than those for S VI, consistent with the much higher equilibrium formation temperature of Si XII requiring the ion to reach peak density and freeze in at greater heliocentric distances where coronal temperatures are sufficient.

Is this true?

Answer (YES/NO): NO